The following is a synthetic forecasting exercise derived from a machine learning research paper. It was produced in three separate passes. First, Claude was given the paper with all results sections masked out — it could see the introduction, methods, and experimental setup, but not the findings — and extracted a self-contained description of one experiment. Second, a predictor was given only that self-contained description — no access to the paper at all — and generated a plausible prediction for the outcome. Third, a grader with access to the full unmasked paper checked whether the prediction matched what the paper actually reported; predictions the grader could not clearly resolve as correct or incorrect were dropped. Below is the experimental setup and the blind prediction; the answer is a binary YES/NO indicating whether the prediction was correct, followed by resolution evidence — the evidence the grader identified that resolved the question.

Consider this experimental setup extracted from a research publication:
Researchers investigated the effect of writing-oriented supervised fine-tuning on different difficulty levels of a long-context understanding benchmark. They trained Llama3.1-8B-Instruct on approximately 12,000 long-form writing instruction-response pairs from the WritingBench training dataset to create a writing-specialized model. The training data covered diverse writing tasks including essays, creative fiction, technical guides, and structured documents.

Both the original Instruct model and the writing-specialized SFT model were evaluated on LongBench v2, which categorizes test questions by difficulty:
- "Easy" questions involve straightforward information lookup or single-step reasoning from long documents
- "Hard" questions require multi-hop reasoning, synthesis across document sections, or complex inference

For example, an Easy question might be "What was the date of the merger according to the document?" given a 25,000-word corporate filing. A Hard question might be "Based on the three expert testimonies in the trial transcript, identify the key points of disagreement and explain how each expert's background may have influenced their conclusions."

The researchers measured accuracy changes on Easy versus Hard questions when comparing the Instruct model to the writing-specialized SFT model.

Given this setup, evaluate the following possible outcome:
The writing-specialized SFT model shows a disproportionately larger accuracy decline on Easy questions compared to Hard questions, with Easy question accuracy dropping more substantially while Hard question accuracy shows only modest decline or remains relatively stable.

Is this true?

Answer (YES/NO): YES